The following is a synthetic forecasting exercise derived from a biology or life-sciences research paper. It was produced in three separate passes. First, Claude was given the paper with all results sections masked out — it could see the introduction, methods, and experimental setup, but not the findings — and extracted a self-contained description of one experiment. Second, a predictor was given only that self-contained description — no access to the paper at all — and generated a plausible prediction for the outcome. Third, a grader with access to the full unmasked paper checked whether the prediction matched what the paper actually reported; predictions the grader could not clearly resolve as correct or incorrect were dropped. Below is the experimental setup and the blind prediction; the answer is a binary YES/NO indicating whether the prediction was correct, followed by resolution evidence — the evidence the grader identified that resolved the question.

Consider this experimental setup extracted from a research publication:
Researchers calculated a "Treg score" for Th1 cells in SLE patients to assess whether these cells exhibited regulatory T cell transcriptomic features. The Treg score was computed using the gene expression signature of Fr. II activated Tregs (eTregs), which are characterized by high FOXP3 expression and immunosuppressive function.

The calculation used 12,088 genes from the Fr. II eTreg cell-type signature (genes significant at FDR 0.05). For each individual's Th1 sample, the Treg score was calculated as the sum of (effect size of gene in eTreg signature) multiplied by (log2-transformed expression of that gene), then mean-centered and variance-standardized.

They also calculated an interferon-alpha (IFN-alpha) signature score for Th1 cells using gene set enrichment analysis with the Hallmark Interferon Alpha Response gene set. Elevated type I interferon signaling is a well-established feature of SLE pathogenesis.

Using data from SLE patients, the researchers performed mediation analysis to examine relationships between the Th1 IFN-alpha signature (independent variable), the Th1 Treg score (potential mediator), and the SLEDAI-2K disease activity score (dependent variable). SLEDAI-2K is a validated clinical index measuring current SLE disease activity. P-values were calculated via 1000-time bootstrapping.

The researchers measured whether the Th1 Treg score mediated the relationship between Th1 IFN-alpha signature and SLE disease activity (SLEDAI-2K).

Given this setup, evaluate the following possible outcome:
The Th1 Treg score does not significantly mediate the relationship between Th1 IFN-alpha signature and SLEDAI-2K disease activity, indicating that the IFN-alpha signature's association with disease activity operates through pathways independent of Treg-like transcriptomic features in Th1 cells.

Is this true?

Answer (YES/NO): NO